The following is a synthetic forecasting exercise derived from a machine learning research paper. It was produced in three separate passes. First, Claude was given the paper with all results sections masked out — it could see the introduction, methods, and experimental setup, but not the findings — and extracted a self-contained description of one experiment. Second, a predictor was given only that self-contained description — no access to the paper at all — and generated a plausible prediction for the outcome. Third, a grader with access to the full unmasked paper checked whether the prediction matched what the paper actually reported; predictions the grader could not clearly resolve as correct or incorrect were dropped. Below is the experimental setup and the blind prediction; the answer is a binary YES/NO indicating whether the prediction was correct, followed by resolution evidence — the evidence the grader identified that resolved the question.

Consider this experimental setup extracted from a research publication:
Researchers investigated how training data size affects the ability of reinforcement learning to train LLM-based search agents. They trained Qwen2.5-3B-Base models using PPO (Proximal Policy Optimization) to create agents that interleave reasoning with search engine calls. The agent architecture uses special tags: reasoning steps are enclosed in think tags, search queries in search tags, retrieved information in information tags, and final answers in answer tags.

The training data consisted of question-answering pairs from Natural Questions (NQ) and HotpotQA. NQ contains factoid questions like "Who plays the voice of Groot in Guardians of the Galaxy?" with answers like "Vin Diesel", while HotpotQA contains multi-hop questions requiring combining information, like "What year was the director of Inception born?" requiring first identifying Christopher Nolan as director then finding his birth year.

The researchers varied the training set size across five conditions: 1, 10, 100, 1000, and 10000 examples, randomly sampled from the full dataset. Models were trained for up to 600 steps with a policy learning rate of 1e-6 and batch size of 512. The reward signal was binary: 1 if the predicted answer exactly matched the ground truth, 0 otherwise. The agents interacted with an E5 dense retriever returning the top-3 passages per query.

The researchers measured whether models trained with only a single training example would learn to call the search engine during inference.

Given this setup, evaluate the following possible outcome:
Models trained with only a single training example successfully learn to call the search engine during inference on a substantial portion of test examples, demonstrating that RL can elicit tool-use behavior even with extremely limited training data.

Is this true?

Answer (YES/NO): NO